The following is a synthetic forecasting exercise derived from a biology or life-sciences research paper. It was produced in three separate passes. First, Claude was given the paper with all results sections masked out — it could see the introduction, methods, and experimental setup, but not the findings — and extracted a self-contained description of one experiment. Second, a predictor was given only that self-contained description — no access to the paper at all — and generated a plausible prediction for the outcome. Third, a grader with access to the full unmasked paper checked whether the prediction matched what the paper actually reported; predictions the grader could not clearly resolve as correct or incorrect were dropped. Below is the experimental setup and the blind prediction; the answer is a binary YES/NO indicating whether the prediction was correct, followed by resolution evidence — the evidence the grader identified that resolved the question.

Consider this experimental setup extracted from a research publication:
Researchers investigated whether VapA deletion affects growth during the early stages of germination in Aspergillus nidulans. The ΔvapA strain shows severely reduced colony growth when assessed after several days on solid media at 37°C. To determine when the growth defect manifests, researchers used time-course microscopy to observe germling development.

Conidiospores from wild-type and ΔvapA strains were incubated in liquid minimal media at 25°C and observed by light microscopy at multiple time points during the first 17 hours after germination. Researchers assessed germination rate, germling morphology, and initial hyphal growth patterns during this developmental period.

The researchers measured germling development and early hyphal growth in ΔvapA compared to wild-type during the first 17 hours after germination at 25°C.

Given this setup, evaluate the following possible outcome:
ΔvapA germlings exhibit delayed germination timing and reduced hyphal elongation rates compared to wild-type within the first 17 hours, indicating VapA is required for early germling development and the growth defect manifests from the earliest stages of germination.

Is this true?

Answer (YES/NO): NO